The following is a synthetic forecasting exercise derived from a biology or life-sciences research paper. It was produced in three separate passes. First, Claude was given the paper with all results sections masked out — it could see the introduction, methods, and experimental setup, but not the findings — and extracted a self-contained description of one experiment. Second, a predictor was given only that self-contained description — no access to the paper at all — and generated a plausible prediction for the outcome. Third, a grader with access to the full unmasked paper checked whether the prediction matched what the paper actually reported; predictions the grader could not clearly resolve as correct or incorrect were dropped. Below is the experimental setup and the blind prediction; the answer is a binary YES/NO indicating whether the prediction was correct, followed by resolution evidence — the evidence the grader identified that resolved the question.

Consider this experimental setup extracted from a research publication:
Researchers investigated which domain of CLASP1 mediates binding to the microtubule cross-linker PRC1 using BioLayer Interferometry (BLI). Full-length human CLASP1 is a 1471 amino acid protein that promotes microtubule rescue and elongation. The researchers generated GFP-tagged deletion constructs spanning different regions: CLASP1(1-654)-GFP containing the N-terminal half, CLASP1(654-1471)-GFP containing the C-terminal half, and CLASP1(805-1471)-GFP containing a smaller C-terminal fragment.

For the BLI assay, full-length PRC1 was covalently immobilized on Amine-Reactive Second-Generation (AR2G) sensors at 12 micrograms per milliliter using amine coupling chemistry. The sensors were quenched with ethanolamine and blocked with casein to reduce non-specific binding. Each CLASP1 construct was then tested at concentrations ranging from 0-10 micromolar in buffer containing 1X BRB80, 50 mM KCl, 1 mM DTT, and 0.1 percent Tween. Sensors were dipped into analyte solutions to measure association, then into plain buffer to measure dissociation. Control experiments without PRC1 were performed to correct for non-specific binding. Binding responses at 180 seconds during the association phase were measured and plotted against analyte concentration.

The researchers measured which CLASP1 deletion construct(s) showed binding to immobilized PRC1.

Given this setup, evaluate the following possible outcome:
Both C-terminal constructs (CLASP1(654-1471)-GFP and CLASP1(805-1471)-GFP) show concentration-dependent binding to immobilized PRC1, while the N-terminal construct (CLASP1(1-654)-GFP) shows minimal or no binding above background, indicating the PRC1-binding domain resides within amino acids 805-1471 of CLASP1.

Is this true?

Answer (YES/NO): NO